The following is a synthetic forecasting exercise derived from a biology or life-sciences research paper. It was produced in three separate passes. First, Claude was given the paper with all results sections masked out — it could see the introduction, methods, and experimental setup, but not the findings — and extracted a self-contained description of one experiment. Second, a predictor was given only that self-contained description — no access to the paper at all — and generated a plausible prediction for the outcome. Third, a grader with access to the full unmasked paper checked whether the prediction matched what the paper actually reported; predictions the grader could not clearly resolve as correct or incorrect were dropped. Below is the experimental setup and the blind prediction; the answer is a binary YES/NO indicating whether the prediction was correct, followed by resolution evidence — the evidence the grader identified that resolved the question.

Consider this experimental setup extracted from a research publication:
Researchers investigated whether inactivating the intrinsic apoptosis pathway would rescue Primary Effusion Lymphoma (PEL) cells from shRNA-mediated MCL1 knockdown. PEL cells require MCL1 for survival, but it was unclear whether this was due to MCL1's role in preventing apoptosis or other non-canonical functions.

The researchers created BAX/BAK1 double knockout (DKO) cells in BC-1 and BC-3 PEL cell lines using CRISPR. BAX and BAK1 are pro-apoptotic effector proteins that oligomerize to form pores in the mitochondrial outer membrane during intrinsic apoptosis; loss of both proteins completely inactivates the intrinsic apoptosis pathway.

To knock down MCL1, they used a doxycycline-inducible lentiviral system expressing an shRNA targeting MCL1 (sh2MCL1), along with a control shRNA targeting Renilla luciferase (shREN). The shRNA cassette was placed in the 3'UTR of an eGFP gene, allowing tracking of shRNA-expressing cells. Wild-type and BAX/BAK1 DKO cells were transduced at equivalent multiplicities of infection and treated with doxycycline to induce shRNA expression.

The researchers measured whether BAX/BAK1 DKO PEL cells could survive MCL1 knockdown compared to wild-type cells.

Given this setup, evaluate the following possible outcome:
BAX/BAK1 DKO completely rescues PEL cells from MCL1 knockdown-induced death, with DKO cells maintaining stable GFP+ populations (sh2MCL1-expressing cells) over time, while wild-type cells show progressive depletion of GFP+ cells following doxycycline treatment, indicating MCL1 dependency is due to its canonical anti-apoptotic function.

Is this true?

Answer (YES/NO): YES